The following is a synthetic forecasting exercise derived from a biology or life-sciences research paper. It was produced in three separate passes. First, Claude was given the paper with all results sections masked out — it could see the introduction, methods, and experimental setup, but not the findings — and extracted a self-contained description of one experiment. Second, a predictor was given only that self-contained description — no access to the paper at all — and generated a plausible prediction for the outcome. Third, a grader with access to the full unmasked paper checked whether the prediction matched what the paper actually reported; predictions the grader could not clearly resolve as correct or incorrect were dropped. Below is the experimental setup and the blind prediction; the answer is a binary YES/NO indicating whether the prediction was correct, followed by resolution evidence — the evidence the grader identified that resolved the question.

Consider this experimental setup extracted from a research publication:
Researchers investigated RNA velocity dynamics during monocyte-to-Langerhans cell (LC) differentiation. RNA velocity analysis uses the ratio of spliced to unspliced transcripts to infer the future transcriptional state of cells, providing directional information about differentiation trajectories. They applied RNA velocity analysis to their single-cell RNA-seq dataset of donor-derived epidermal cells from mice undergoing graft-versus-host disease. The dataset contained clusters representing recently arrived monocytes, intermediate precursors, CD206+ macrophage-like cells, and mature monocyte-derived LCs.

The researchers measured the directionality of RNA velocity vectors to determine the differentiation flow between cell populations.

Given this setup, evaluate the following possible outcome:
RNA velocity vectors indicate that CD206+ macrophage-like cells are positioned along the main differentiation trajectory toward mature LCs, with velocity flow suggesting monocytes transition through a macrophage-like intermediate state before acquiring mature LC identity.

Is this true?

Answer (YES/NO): NO